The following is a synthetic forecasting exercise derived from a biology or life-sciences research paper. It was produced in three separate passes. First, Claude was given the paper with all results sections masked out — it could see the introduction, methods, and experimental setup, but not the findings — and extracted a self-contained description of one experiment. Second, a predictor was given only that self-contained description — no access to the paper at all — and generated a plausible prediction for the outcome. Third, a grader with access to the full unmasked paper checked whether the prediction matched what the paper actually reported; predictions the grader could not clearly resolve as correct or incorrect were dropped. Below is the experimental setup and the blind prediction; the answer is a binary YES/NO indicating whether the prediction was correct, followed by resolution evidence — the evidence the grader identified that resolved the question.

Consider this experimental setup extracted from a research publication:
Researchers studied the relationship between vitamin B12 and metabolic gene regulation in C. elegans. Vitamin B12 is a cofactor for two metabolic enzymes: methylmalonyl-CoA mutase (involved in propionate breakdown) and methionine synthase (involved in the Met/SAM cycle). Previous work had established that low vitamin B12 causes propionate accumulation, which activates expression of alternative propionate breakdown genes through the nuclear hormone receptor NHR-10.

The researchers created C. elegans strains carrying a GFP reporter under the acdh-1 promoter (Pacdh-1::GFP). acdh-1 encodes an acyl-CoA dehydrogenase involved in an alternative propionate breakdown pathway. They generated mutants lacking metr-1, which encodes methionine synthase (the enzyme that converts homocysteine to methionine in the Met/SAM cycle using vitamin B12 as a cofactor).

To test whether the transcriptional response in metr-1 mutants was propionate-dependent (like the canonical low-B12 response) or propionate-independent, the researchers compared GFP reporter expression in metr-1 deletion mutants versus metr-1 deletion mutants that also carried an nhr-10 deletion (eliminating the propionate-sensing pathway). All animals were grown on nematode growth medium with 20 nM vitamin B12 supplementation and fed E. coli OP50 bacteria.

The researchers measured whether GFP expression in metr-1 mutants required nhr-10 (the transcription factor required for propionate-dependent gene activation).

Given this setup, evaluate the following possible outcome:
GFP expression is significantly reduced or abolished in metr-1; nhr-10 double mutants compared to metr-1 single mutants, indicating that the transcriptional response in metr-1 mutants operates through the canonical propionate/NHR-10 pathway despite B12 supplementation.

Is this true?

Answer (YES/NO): NO